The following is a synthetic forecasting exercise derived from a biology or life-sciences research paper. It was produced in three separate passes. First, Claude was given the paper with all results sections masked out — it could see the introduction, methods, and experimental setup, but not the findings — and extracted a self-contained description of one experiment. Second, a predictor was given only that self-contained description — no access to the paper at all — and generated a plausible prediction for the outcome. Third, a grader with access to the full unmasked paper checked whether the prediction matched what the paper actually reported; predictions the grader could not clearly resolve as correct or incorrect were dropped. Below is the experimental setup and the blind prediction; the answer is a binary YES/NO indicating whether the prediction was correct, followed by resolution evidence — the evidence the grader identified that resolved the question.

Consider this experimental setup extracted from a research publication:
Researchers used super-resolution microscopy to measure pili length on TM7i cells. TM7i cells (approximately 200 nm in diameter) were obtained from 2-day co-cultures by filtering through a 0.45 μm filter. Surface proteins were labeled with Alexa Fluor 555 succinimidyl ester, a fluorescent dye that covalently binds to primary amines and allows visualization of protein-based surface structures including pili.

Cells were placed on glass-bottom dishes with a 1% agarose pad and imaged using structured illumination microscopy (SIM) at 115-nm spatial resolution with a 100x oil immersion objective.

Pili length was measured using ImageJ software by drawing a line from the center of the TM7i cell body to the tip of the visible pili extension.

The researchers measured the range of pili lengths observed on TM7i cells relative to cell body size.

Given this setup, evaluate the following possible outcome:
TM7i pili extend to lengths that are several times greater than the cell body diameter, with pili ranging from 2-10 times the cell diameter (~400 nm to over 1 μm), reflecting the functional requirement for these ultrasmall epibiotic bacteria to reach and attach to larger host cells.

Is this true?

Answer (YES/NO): NO